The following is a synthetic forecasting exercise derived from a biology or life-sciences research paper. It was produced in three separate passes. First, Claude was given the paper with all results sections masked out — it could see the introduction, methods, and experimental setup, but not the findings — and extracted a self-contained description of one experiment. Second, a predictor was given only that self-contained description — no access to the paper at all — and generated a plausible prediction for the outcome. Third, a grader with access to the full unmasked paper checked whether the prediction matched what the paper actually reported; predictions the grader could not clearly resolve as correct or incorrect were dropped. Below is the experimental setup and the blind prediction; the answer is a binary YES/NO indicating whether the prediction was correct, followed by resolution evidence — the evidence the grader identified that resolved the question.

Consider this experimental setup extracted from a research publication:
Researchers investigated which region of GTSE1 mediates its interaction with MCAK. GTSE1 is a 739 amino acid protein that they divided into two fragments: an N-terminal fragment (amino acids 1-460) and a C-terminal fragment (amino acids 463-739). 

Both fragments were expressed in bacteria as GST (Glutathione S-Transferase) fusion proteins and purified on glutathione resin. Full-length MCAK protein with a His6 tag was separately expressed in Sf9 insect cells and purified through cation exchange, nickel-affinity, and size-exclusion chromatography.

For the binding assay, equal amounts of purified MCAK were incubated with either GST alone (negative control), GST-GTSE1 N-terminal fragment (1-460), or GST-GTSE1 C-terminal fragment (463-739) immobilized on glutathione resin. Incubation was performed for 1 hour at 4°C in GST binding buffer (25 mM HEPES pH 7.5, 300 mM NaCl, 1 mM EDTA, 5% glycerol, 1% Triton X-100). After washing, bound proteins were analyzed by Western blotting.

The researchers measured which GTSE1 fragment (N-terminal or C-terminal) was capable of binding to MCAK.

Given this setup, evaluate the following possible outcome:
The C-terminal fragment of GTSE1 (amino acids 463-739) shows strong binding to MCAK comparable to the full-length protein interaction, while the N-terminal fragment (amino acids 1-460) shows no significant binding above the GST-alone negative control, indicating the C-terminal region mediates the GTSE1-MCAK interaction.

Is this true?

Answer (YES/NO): NO